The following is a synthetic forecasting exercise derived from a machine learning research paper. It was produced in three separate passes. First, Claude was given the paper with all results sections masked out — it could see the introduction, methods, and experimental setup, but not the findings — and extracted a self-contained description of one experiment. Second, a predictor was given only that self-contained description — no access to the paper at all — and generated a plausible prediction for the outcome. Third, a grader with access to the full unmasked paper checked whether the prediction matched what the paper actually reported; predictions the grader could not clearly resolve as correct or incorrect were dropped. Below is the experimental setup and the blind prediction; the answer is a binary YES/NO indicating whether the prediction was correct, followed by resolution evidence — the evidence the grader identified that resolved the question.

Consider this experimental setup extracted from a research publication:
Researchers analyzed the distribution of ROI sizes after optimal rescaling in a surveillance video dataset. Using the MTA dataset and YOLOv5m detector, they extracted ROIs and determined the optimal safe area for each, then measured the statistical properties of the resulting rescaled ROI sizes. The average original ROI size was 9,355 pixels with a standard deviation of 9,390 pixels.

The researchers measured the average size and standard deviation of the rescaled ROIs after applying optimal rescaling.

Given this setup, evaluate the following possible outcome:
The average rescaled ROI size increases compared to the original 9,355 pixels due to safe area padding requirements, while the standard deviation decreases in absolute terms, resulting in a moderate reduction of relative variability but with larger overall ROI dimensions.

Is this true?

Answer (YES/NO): NO